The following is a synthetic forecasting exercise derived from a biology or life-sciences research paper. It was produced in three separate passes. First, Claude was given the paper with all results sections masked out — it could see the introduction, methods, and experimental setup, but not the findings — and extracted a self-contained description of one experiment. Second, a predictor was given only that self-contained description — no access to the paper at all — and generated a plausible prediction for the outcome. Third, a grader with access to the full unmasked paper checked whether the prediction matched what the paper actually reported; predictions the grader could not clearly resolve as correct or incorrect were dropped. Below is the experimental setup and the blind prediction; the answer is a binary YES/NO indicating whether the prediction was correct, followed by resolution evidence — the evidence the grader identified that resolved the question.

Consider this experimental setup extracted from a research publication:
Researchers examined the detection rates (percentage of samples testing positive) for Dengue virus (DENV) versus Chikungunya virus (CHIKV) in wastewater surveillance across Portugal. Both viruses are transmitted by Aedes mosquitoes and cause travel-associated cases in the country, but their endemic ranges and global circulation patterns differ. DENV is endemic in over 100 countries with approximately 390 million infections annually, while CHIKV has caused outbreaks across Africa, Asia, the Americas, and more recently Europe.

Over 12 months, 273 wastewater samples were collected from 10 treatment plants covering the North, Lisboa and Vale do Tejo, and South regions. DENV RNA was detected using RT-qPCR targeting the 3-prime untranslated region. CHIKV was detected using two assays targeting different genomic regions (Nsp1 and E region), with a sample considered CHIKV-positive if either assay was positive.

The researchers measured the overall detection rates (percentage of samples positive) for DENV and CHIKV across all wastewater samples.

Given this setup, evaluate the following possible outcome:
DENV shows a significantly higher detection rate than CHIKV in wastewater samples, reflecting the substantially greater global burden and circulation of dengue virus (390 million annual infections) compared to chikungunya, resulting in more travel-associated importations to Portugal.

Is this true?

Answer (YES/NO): YES